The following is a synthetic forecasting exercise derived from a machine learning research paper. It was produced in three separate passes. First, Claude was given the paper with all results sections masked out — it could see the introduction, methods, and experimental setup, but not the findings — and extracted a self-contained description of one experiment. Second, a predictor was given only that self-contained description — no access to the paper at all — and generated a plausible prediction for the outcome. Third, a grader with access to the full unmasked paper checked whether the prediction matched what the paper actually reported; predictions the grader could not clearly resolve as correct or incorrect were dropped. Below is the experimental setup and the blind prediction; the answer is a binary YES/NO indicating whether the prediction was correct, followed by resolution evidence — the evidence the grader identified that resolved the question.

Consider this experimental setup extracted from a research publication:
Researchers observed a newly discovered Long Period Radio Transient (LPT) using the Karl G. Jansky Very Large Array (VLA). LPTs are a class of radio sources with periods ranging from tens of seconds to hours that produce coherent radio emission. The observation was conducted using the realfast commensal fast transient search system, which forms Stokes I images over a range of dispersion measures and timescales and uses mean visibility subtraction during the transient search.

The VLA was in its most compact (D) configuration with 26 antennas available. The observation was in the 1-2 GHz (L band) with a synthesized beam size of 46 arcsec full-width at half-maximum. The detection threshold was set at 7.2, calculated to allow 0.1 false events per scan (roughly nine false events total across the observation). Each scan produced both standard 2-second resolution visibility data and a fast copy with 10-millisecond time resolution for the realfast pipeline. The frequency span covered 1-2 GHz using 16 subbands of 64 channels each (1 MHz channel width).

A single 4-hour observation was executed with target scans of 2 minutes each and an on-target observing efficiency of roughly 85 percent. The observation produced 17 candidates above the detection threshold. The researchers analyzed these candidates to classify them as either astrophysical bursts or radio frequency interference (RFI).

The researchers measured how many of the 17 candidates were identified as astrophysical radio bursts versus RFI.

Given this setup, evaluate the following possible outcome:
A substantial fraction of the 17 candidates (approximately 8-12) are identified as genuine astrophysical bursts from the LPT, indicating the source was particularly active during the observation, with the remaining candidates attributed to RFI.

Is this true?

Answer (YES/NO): NO